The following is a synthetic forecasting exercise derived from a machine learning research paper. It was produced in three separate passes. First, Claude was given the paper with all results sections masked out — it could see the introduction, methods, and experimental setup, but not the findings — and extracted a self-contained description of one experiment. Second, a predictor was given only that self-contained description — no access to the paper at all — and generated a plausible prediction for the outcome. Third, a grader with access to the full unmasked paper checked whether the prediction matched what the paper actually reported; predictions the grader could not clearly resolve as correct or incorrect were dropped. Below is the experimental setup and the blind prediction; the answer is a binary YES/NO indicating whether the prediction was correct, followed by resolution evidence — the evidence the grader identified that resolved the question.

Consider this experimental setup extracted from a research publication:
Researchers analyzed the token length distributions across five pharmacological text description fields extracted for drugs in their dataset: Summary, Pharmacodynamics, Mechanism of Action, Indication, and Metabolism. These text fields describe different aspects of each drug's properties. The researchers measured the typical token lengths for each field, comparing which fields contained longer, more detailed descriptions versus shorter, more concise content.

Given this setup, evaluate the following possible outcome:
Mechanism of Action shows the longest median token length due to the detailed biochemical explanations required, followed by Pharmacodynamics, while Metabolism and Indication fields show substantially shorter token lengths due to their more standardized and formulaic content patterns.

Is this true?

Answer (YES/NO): NO